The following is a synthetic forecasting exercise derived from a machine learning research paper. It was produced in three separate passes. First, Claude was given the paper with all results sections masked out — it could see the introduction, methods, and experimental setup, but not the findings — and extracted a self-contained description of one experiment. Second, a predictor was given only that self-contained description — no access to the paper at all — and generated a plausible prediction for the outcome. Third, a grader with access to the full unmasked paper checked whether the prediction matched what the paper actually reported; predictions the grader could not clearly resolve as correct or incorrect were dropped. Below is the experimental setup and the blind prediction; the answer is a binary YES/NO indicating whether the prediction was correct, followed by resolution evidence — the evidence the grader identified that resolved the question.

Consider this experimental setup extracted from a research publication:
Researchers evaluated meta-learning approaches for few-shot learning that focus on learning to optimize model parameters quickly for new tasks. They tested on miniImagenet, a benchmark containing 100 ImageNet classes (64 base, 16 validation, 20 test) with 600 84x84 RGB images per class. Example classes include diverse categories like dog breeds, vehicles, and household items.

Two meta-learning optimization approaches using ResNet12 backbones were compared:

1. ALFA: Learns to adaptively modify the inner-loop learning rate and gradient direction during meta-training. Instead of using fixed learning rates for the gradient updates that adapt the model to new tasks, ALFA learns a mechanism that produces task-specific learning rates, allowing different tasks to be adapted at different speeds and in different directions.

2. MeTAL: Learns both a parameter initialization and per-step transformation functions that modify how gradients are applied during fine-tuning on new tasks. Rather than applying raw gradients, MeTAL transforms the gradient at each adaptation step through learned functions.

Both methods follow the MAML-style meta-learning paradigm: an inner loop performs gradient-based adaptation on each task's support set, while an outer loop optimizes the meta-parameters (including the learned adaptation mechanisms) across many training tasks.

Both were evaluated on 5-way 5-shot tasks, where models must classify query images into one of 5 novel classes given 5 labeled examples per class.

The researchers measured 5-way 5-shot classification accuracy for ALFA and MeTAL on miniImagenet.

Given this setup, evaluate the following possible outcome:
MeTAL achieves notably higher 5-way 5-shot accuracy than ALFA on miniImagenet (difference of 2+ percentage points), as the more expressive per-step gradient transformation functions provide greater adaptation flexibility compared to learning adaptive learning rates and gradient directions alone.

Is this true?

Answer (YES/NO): NO